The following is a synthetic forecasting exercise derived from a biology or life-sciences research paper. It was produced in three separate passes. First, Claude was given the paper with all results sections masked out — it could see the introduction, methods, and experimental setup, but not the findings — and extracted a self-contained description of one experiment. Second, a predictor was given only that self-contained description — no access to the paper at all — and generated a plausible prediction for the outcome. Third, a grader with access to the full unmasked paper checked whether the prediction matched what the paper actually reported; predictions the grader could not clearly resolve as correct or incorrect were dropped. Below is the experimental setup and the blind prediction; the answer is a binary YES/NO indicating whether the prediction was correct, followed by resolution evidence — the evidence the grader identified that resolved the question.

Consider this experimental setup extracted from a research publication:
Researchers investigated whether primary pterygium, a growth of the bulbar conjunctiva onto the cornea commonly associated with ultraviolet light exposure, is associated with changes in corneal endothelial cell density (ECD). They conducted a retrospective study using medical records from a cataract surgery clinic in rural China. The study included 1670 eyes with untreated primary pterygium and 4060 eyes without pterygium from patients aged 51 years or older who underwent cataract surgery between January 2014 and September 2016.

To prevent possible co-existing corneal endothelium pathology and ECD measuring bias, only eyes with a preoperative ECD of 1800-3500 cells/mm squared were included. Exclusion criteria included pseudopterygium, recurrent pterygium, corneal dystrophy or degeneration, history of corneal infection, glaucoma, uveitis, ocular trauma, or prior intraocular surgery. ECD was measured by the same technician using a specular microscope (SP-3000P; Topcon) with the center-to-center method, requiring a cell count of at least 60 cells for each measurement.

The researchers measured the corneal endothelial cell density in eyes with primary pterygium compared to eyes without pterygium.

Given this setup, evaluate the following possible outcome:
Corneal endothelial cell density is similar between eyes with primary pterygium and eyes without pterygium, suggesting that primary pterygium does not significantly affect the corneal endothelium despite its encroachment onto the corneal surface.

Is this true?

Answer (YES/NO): YES